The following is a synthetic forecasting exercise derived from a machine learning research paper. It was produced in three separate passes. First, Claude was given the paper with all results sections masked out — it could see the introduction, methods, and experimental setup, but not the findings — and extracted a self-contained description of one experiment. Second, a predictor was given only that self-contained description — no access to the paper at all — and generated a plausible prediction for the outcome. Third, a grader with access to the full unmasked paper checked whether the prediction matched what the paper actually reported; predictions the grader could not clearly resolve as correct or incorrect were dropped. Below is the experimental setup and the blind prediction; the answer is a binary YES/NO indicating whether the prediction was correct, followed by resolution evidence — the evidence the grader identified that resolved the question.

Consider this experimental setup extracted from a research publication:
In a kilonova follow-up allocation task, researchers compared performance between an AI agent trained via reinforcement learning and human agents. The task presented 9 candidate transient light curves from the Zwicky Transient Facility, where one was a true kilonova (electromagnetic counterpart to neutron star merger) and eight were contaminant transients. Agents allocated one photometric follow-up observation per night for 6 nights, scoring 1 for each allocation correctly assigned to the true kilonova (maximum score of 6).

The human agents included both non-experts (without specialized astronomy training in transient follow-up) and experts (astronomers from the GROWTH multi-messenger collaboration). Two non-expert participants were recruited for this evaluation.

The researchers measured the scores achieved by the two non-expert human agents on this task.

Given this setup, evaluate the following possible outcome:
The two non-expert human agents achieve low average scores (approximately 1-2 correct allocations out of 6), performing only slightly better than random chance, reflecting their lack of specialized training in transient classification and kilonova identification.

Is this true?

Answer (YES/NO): NO